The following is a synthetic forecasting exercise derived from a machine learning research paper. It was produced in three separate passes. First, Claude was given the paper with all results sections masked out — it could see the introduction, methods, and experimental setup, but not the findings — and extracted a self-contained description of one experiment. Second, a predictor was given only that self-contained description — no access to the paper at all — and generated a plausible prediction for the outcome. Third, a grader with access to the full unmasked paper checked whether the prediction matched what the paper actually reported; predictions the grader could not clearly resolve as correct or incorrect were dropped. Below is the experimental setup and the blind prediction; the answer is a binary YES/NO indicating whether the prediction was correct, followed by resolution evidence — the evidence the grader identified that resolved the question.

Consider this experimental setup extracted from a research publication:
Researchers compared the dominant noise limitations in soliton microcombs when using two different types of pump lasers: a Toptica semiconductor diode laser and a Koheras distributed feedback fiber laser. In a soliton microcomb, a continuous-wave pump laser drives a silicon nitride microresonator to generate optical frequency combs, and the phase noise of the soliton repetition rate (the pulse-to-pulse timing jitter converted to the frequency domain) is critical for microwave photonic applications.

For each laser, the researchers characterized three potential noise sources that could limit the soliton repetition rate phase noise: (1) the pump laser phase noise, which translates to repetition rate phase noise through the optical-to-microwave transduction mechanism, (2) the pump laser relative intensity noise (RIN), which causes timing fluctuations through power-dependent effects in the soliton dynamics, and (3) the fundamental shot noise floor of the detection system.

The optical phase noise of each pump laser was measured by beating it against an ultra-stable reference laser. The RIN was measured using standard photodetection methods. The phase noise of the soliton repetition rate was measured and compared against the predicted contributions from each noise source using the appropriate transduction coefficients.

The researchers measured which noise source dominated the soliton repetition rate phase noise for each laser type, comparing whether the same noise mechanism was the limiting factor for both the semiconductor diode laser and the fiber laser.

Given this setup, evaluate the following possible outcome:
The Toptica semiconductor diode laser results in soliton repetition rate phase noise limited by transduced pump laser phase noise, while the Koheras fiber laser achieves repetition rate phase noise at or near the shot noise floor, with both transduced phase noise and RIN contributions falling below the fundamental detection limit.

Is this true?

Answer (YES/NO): NO